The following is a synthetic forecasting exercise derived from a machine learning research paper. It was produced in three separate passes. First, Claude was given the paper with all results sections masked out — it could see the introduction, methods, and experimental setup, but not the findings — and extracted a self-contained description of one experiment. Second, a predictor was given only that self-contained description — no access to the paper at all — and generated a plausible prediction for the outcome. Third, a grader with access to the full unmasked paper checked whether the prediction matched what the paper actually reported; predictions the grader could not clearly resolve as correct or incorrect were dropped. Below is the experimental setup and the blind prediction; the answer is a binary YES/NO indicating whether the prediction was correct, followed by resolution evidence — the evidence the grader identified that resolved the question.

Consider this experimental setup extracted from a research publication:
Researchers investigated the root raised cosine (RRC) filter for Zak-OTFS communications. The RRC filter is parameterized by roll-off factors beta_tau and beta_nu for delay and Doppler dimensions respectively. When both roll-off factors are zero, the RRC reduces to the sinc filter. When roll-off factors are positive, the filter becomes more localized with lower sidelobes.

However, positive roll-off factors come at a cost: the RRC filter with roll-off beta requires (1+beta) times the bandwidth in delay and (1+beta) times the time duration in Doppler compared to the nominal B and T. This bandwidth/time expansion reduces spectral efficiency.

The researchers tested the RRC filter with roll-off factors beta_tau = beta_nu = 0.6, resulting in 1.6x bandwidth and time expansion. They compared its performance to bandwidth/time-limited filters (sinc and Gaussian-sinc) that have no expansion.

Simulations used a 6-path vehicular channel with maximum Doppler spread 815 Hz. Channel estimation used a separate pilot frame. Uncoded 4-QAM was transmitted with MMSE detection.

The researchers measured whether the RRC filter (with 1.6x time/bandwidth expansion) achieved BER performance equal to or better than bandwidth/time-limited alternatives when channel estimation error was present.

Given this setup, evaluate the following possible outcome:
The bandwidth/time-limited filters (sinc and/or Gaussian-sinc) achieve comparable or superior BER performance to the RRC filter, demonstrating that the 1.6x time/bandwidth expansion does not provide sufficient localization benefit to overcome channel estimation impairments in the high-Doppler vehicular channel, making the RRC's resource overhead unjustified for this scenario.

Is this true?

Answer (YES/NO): NO